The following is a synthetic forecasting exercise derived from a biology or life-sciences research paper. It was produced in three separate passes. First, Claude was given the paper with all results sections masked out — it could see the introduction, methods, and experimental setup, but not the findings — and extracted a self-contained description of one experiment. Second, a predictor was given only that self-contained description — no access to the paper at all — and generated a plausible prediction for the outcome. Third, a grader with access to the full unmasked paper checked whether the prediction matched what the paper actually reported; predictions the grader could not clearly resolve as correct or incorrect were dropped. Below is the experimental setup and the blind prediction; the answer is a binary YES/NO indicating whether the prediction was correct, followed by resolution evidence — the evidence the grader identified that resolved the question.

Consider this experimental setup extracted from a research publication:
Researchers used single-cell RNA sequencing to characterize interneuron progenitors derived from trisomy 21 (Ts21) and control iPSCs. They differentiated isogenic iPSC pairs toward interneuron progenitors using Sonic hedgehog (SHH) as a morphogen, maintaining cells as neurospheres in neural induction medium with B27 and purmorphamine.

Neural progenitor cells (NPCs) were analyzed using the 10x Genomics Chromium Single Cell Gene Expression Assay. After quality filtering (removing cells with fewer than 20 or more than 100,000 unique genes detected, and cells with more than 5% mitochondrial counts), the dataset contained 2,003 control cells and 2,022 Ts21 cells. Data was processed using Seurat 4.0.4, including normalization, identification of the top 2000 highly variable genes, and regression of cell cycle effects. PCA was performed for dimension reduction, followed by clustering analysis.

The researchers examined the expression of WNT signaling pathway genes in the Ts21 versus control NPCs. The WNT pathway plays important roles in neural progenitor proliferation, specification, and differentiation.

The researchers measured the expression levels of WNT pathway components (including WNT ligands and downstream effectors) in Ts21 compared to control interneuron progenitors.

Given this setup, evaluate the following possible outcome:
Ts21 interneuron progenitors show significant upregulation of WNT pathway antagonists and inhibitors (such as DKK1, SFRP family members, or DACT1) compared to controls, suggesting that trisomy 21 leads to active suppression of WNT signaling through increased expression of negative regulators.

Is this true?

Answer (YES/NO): NO